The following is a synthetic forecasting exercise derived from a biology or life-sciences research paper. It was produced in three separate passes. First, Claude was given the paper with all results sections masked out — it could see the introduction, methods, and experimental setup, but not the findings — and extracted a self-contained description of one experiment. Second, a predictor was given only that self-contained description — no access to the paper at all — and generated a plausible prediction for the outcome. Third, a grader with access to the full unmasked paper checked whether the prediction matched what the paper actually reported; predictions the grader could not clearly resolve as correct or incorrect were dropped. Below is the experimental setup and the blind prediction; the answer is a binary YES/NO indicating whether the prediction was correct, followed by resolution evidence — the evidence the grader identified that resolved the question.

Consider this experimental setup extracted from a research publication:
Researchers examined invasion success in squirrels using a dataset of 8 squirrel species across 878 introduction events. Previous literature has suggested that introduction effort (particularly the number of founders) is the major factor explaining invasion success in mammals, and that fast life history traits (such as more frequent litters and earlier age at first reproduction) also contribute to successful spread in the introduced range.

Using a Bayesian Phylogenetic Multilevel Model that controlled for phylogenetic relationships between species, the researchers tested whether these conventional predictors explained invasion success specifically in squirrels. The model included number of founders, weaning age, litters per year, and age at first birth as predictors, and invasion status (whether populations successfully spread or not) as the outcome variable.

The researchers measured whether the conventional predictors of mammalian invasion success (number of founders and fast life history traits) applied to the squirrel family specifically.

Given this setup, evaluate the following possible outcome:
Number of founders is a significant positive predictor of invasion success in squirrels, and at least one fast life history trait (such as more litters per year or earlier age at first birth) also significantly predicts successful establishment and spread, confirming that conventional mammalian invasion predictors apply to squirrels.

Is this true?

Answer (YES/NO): NO